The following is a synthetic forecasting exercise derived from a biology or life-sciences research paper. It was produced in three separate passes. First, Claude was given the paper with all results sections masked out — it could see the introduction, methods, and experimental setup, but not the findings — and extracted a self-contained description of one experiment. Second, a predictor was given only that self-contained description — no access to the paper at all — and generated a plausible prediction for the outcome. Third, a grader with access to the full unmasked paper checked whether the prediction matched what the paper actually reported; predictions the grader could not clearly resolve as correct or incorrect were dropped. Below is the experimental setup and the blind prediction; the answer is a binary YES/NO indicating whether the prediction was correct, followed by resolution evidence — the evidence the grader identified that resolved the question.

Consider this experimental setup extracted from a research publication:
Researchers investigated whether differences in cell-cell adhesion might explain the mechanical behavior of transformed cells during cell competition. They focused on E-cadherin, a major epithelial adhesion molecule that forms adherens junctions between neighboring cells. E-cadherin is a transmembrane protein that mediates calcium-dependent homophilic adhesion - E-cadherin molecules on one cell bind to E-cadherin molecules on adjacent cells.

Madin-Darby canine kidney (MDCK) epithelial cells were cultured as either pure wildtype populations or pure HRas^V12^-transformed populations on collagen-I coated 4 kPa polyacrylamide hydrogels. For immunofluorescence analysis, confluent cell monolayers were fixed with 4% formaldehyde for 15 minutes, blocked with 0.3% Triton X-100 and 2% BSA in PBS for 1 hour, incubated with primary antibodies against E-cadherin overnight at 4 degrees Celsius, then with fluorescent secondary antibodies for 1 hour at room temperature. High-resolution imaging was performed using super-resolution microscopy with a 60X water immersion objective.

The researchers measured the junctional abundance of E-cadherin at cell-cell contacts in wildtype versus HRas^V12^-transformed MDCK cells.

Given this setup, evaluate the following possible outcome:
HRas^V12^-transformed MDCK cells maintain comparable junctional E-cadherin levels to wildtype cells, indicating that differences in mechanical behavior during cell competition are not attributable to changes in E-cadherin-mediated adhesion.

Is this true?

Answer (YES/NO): NO